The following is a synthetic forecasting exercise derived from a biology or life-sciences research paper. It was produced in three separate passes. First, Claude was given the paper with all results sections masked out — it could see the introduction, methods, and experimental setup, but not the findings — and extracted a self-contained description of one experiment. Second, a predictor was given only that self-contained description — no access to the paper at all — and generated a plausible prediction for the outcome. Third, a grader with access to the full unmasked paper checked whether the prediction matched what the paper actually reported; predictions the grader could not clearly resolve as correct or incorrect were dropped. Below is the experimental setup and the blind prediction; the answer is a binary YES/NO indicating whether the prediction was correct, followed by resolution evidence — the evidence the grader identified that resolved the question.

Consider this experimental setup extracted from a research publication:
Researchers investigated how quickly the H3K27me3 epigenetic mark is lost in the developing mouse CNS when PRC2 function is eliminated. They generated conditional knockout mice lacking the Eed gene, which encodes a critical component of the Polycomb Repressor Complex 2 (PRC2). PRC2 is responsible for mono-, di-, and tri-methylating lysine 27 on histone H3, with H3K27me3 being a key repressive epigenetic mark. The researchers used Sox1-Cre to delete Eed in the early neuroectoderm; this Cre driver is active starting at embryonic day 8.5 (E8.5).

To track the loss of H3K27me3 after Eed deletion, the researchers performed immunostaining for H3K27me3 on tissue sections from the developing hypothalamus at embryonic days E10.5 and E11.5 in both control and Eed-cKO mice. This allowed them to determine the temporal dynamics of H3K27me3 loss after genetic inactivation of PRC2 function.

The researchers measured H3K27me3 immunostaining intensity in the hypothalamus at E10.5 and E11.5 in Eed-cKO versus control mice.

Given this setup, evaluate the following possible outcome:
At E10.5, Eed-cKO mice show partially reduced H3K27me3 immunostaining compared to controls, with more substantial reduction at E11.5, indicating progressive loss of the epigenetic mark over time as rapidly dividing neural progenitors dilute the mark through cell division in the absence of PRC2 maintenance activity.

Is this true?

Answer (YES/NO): YES